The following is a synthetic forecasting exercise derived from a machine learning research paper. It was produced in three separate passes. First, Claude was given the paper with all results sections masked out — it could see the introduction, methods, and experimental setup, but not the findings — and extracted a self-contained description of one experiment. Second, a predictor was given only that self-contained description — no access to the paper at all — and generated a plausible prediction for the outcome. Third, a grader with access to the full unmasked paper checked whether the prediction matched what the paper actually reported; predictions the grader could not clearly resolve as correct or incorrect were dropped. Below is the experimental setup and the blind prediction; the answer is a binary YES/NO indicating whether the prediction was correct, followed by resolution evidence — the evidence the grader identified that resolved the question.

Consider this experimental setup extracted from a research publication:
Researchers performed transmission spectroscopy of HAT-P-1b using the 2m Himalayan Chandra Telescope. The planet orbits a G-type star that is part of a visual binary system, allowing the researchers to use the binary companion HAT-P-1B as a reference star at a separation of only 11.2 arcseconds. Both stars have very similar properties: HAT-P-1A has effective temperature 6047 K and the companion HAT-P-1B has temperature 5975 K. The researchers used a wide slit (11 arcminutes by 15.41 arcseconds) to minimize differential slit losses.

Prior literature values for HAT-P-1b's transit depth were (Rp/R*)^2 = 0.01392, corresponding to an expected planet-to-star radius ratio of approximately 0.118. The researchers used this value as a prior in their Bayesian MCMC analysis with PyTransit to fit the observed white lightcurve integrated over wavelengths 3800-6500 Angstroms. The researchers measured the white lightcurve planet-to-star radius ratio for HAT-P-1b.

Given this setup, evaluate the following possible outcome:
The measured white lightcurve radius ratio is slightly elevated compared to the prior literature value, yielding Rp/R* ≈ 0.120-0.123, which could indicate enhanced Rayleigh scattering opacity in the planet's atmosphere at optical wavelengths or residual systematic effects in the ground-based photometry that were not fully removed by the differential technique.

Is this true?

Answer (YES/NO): NO